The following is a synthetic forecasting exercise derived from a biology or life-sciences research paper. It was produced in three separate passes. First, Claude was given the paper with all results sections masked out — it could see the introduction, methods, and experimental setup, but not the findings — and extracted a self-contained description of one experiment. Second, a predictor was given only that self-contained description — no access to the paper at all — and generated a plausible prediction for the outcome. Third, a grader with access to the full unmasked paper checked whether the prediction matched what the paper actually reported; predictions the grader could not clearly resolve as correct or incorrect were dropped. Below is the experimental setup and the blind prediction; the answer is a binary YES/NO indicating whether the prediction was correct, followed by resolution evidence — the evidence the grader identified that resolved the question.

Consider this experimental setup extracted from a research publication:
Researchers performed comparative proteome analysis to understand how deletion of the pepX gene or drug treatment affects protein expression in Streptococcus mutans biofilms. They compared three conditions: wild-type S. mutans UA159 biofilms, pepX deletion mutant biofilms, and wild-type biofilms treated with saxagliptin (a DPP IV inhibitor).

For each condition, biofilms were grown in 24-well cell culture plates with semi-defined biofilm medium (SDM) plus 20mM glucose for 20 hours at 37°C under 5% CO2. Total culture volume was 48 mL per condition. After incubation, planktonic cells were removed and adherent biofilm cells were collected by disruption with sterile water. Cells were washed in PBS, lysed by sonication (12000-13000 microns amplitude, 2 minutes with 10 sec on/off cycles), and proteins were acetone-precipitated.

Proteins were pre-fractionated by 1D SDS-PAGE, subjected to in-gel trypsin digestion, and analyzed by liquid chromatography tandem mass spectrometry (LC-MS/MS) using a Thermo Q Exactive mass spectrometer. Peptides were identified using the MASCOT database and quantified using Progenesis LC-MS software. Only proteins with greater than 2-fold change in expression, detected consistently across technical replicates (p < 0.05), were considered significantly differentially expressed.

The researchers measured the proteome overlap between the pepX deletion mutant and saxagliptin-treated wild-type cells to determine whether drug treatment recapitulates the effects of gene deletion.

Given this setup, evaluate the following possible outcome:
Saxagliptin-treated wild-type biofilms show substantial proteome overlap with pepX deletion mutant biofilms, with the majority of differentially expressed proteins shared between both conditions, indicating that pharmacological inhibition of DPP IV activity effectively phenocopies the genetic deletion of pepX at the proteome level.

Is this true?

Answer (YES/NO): NO